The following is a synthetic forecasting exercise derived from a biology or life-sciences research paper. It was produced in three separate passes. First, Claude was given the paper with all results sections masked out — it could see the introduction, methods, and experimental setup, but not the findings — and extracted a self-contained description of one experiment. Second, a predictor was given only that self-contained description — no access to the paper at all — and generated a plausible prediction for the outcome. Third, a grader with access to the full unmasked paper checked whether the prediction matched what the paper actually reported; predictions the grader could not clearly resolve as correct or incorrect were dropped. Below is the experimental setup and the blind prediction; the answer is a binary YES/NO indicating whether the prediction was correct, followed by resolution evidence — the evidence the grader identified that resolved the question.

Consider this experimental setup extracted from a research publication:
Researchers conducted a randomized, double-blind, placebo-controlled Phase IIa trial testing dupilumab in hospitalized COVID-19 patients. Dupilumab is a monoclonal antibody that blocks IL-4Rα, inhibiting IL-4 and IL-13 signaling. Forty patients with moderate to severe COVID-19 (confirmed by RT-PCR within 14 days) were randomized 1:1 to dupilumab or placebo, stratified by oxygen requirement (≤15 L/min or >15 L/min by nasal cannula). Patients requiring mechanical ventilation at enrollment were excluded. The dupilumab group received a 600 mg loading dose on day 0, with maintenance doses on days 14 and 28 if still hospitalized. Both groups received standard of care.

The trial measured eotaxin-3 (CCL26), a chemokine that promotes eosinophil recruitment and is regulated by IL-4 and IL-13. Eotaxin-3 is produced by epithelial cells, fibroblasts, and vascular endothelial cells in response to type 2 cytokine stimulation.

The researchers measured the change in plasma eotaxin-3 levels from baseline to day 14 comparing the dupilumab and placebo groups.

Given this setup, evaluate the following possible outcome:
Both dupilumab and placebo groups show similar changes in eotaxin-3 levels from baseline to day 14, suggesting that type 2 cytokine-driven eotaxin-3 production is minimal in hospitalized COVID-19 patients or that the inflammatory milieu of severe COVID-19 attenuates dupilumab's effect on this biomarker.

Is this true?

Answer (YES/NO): NO